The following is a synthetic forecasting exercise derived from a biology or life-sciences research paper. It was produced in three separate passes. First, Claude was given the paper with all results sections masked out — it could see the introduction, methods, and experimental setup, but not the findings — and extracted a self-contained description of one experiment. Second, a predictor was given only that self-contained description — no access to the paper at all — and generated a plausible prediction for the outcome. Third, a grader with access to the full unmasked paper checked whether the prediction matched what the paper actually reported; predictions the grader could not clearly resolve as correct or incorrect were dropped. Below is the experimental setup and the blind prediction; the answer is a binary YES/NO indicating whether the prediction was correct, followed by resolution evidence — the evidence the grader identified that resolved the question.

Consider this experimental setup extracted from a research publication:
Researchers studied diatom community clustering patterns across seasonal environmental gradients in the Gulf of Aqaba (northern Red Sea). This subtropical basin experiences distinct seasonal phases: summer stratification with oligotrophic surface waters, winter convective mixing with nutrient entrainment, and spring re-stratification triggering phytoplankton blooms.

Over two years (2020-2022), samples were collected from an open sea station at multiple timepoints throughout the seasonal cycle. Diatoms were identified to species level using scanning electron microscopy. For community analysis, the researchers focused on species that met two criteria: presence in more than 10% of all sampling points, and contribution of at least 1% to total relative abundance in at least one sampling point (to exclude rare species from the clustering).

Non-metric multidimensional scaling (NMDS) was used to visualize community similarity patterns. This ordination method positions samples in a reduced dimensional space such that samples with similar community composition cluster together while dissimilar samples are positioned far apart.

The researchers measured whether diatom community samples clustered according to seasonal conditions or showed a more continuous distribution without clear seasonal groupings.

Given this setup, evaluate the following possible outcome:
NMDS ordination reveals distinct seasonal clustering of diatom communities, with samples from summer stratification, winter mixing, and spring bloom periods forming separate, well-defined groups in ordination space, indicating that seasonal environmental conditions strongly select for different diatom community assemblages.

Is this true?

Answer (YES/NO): YES